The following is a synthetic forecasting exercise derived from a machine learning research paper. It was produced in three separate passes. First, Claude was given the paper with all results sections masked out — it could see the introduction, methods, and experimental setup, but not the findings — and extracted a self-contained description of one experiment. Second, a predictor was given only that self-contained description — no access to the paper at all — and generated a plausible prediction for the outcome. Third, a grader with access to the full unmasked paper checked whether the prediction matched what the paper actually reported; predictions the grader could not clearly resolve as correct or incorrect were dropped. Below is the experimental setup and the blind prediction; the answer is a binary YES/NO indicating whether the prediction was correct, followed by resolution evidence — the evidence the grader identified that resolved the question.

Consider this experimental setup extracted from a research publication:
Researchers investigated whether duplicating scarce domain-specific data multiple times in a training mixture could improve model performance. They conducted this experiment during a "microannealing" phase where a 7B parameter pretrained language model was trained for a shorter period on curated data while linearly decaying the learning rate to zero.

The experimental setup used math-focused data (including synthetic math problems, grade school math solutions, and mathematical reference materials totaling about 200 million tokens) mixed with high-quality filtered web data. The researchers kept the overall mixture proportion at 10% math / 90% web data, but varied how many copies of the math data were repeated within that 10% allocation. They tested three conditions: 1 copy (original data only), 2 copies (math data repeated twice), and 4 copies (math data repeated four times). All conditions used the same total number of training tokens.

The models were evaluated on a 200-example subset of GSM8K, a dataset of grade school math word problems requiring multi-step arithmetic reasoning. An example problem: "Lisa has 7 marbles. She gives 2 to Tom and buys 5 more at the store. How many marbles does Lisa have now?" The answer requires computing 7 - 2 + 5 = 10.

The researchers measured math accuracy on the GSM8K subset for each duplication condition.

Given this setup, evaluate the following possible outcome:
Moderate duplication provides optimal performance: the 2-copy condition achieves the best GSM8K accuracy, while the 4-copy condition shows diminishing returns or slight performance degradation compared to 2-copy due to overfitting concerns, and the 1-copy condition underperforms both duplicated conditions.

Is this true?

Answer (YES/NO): YES